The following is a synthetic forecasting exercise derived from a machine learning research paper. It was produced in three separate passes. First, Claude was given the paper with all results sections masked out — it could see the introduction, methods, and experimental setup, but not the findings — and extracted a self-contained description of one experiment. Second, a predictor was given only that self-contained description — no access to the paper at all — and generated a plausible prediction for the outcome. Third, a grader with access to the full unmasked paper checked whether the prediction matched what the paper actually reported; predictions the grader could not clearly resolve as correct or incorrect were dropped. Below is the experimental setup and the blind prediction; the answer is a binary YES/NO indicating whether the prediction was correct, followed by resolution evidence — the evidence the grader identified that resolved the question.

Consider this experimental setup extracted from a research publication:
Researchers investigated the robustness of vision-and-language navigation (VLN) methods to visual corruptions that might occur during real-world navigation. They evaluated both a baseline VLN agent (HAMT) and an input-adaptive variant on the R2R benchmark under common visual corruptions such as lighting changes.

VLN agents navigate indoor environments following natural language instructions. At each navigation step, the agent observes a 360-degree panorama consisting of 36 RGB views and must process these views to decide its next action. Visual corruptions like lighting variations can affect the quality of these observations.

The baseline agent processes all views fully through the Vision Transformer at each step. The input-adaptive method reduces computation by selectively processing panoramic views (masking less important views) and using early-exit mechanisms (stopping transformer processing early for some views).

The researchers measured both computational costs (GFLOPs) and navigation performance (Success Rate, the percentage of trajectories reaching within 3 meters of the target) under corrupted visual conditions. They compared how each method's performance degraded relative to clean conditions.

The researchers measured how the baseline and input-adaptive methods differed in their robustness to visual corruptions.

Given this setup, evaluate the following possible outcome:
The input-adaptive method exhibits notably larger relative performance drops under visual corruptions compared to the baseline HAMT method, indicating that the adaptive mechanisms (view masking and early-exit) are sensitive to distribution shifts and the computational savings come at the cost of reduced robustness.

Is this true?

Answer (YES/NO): YES